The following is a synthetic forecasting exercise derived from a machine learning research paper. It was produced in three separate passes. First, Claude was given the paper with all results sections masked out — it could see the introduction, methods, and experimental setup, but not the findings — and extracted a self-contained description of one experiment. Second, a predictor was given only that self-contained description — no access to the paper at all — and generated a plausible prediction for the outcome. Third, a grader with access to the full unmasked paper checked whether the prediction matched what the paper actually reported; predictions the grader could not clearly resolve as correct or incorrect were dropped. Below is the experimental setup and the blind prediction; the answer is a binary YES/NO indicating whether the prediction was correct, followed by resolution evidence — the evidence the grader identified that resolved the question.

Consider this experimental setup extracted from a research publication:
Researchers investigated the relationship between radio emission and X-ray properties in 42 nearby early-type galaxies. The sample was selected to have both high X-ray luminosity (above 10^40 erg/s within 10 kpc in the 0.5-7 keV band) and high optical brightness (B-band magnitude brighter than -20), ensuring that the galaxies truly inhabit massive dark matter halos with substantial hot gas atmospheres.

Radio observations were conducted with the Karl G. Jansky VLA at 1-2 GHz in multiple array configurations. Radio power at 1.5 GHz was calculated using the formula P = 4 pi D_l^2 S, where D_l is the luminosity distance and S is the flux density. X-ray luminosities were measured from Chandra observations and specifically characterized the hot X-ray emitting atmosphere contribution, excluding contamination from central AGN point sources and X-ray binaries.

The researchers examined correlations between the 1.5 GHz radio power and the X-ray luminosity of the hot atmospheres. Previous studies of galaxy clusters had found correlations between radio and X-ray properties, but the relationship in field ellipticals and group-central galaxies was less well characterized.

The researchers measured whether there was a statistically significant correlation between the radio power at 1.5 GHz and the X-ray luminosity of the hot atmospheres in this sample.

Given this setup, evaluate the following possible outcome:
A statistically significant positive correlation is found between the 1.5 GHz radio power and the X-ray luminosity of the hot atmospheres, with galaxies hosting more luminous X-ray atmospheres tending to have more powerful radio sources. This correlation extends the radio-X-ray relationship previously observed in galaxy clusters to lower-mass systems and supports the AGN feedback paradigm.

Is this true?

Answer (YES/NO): NO